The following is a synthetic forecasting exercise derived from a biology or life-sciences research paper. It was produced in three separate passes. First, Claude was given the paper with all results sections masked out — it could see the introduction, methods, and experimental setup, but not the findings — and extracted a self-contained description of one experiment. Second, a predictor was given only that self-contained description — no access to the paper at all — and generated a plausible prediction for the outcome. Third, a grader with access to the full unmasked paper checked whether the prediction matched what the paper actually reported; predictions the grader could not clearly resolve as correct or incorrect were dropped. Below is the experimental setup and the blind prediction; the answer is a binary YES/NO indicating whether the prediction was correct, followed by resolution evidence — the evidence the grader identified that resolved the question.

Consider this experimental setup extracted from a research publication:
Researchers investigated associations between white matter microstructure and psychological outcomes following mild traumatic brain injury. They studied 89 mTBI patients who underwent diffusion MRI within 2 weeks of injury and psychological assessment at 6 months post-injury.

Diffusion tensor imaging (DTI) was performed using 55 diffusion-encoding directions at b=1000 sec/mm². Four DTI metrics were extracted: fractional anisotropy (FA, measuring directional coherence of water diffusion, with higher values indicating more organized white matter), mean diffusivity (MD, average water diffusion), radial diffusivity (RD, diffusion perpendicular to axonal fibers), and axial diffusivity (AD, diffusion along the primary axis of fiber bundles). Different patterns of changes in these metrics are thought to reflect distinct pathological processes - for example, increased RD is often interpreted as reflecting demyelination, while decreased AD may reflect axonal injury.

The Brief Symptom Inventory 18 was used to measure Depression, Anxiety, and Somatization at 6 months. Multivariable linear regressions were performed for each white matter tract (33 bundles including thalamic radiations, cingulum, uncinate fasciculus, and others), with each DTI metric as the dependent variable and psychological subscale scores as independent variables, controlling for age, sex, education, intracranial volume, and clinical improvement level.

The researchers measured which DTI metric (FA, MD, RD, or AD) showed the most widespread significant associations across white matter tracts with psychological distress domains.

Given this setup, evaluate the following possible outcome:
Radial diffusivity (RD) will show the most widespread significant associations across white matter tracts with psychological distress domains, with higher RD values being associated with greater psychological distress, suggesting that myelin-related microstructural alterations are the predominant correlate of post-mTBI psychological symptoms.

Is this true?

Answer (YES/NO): NO